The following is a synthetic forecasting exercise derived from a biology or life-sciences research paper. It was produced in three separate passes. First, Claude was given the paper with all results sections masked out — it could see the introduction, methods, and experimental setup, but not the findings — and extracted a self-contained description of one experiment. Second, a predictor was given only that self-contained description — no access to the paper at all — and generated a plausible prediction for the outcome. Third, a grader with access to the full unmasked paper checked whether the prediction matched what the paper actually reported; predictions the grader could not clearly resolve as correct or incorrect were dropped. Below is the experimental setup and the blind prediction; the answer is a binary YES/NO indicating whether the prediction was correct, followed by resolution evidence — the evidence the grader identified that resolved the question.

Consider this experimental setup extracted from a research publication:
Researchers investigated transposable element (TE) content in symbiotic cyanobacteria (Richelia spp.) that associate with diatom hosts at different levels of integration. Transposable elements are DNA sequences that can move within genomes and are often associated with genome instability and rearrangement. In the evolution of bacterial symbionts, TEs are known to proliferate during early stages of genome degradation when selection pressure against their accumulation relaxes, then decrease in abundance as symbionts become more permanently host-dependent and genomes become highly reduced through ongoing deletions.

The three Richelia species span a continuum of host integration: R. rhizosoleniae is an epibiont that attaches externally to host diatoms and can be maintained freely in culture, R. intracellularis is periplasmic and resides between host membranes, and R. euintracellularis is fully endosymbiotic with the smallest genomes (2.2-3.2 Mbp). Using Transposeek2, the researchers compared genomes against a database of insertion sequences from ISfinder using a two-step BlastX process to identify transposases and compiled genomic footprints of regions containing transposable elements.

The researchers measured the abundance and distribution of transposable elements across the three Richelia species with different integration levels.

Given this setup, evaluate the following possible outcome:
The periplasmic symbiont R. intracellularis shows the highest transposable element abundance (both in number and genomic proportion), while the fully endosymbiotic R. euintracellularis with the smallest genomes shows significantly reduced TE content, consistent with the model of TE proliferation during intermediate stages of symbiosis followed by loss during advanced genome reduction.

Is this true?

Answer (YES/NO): YES